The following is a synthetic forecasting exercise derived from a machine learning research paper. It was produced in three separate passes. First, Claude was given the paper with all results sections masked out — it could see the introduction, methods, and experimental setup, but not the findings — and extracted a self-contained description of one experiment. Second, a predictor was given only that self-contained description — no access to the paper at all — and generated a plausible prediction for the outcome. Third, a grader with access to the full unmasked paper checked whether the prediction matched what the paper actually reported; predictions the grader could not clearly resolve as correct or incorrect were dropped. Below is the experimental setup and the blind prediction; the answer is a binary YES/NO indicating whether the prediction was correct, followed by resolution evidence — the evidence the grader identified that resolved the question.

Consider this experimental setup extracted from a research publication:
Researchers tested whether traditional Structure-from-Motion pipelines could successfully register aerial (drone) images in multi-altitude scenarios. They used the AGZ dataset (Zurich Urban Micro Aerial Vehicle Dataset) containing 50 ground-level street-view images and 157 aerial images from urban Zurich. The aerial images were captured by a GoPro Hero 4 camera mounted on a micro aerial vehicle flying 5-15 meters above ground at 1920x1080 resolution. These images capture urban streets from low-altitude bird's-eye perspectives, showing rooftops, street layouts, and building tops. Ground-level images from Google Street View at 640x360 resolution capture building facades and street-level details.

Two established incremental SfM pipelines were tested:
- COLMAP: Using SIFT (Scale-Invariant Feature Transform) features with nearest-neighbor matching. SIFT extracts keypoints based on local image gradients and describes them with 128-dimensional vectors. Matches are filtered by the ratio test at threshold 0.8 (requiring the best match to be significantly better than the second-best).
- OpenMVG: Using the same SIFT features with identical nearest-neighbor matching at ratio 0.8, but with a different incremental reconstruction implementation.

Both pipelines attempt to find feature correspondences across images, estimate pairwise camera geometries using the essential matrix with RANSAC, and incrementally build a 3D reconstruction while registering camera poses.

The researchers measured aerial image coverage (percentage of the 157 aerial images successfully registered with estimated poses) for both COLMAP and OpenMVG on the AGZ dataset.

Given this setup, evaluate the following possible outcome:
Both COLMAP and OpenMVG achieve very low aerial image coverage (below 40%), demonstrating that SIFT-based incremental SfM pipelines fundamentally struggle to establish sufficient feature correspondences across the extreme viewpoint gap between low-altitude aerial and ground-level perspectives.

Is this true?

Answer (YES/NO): YES